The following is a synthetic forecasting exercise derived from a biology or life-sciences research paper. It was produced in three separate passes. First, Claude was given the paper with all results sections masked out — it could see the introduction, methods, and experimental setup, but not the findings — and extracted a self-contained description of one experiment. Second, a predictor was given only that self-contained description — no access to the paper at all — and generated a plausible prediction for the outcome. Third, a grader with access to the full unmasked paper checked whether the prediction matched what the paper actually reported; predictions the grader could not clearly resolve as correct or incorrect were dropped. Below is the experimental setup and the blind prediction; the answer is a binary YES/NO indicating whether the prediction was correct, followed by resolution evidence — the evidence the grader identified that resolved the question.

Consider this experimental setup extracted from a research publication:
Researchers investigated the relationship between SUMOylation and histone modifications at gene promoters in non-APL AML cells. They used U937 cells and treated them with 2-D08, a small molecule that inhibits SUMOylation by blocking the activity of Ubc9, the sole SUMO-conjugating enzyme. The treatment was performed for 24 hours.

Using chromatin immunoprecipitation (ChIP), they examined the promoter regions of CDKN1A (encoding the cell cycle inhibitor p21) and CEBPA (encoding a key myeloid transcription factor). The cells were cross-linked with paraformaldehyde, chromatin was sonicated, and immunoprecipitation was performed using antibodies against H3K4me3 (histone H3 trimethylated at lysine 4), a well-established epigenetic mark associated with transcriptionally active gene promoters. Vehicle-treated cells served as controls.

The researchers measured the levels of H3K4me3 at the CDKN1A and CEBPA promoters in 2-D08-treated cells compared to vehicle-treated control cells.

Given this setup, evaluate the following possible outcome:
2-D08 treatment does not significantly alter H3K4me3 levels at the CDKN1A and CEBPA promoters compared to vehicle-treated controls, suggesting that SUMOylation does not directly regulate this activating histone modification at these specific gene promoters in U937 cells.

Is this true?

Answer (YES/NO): NO